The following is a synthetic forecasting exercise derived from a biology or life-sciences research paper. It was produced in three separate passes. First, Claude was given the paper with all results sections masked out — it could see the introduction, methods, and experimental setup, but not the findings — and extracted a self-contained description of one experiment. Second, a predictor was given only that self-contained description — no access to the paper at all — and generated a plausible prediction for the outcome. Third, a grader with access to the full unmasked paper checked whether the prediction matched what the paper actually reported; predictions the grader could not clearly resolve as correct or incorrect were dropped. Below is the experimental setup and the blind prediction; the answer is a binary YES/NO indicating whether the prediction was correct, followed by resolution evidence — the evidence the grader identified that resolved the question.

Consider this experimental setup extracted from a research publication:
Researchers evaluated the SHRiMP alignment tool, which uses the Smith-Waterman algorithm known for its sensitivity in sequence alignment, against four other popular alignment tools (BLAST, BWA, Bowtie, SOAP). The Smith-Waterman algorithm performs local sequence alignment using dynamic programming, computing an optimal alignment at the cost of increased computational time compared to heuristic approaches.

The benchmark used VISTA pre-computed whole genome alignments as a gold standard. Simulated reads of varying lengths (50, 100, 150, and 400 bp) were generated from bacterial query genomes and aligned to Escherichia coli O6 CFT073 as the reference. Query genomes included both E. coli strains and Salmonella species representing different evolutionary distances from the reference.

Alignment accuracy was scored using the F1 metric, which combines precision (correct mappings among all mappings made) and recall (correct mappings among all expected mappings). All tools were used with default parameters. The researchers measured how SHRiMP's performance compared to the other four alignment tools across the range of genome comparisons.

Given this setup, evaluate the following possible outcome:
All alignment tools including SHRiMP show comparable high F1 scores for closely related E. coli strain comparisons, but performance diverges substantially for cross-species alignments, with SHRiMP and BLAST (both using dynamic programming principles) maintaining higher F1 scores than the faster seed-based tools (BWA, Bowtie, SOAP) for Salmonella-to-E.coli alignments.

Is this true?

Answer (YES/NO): NO